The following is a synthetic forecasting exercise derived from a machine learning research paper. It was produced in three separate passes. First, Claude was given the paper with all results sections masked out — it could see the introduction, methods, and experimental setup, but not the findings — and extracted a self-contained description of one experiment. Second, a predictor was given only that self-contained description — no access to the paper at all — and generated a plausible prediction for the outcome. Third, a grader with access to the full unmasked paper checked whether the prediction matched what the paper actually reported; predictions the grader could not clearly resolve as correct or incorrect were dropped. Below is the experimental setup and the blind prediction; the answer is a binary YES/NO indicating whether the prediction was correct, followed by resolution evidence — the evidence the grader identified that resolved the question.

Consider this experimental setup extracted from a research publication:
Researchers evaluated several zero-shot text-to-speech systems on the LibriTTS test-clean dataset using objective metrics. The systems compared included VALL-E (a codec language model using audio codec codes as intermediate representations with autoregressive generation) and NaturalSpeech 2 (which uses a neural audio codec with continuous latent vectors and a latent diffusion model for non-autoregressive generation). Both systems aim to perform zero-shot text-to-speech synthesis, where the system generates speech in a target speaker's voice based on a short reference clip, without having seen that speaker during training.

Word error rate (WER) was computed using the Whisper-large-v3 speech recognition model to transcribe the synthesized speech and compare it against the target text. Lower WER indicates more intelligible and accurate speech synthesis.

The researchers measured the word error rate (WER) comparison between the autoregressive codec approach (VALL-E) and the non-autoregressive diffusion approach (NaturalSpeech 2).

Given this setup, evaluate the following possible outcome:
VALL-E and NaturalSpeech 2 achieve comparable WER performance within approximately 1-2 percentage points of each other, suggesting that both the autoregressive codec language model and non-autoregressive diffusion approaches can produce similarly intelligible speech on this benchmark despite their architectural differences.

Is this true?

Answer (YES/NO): NO